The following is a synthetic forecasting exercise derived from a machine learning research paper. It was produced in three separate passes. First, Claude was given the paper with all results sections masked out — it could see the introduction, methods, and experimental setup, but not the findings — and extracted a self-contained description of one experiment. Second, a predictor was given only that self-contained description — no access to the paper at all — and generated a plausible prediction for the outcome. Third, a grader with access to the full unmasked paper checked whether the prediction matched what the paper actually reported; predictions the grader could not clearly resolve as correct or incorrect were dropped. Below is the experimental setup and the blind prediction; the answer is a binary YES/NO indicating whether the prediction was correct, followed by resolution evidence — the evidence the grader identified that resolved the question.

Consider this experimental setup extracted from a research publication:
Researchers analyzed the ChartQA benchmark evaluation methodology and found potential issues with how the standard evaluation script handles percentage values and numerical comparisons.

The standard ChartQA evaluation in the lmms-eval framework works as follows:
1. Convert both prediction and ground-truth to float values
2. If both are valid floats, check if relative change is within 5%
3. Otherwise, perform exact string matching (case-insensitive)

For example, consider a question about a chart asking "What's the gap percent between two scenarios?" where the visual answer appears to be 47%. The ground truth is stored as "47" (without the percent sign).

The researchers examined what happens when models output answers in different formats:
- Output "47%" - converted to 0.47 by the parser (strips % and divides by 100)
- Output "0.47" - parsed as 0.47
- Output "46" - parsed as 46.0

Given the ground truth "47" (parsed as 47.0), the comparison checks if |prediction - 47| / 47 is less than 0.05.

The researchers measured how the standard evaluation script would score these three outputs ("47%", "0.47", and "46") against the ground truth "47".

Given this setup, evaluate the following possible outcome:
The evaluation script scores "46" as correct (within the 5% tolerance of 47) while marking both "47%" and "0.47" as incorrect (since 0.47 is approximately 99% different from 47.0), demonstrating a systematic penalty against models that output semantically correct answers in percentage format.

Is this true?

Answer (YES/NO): YES